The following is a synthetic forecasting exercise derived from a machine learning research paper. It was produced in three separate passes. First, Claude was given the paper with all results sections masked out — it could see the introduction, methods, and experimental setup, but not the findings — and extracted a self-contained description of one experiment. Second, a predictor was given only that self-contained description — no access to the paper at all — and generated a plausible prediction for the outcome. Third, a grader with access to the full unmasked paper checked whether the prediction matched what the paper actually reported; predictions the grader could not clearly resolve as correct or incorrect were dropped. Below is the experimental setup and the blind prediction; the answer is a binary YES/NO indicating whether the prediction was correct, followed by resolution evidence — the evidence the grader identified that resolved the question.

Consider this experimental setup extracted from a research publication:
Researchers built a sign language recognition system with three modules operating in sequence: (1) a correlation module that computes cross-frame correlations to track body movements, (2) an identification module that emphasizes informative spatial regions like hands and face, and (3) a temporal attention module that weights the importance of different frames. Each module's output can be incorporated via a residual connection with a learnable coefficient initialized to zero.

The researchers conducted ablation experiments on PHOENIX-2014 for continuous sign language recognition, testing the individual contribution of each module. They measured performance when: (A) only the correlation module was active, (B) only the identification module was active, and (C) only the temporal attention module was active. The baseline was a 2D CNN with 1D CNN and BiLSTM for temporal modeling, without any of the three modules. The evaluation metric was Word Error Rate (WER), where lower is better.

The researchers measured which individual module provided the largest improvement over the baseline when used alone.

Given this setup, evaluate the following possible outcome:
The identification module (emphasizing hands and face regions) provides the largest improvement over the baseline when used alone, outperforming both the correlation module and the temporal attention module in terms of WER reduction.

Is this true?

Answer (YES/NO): NO